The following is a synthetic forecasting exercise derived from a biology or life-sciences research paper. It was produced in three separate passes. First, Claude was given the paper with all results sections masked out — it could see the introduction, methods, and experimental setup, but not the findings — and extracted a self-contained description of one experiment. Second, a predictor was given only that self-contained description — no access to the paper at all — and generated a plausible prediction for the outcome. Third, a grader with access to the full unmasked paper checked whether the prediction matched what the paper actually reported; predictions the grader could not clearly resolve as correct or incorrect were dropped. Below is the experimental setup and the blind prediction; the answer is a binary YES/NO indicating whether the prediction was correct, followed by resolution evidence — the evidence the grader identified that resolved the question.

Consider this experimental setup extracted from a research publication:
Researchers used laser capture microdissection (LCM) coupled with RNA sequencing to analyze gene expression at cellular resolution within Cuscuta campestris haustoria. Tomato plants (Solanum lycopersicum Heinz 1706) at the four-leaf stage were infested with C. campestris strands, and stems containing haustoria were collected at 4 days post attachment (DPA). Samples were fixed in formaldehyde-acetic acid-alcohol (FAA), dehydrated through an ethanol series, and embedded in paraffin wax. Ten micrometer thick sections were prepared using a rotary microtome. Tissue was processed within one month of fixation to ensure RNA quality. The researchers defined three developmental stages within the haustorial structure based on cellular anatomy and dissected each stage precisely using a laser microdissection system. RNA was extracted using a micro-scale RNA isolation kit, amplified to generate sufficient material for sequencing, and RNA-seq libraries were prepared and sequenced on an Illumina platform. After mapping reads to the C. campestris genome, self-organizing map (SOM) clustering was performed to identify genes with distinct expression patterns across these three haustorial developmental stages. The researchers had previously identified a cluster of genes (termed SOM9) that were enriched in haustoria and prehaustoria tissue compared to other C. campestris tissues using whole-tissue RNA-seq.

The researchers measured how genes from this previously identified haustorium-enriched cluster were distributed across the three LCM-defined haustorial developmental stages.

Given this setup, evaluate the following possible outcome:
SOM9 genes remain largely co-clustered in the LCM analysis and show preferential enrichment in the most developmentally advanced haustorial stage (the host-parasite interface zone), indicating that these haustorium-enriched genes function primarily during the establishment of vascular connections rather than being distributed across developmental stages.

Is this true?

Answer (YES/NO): NO